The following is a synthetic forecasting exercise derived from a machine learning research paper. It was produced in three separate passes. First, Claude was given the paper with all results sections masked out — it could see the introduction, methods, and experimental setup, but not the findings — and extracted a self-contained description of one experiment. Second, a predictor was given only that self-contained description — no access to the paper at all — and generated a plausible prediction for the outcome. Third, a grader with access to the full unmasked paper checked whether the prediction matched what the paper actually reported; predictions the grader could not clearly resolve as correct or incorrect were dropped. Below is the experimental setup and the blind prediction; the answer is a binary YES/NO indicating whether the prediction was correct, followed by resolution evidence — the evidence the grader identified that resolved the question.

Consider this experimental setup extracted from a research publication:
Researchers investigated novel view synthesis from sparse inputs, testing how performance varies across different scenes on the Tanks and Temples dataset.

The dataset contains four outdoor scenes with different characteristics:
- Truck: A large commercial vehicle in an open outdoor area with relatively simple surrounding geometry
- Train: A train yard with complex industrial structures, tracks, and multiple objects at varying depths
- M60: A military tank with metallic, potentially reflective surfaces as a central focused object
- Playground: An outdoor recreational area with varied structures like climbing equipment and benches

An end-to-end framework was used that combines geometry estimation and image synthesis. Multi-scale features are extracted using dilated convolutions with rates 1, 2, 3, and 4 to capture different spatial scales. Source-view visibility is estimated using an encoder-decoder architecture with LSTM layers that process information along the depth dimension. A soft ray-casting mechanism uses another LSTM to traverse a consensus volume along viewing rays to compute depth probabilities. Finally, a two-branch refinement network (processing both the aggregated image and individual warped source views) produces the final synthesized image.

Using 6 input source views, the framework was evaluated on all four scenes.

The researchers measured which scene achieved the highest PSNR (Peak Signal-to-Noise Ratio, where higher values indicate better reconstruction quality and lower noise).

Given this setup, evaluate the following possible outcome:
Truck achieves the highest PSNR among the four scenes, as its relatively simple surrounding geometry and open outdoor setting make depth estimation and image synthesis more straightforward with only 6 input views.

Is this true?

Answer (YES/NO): NO